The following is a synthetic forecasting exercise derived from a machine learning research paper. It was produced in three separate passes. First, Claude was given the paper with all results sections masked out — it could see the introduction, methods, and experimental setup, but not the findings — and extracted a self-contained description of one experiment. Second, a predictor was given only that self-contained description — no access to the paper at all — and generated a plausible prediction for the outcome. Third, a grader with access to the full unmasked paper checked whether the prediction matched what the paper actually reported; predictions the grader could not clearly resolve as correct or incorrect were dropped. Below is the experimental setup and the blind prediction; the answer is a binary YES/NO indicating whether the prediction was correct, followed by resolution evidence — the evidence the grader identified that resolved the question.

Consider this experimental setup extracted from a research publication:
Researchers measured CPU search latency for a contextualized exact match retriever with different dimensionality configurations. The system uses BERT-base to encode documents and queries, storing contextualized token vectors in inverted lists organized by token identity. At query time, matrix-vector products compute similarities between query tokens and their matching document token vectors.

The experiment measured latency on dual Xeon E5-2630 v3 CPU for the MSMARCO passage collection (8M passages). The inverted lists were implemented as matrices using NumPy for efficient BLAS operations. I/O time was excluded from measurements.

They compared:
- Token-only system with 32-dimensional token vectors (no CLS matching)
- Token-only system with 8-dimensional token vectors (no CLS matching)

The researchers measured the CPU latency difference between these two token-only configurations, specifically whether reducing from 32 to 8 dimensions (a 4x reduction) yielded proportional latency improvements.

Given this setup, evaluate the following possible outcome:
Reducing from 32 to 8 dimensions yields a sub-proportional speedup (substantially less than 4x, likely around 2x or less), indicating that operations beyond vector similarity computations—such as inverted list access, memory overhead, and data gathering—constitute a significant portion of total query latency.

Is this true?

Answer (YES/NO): YES